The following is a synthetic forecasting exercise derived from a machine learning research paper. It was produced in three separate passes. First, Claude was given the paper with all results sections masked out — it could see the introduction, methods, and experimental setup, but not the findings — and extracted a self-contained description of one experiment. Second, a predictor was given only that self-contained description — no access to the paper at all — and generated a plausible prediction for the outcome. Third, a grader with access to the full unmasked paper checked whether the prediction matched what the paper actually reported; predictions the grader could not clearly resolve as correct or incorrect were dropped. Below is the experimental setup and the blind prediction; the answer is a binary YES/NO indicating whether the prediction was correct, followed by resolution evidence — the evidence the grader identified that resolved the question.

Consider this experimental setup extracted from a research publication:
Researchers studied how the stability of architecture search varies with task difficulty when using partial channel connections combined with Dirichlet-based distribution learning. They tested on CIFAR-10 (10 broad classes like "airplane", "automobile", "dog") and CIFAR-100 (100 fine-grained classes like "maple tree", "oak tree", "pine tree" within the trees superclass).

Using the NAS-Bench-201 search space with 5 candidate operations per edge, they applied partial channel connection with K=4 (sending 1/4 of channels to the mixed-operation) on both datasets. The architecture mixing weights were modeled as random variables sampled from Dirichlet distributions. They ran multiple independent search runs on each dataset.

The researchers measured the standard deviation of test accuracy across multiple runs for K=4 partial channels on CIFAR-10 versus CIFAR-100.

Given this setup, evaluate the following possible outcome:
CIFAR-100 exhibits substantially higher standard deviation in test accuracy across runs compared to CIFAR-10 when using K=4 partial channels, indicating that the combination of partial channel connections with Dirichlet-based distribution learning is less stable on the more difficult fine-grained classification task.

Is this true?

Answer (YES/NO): YES